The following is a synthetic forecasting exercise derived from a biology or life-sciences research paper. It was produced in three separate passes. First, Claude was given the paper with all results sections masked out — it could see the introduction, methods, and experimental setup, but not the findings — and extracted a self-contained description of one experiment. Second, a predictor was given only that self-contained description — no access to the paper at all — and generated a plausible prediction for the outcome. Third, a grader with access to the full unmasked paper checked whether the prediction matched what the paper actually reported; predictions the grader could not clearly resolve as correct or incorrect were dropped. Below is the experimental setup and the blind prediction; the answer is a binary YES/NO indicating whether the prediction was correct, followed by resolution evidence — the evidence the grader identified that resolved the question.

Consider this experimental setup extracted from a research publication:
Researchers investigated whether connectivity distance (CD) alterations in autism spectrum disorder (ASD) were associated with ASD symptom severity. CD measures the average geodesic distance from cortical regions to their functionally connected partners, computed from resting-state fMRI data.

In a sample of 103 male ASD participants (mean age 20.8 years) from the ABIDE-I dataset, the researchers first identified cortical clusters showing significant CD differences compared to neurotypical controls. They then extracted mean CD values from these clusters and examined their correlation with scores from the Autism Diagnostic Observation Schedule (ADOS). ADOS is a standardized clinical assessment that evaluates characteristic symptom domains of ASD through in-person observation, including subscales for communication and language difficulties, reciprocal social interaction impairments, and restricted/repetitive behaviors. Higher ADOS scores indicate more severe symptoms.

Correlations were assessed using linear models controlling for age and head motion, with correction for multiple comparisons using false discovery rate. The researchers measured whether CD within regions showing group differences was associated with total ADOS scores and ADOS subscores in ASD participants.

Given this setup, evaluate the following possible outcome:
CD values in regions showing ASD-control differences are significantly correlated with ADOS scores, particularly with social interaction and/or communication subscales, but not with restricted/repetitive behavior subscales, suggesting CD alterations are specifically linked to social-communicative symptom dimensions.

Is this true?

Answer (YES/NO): NO